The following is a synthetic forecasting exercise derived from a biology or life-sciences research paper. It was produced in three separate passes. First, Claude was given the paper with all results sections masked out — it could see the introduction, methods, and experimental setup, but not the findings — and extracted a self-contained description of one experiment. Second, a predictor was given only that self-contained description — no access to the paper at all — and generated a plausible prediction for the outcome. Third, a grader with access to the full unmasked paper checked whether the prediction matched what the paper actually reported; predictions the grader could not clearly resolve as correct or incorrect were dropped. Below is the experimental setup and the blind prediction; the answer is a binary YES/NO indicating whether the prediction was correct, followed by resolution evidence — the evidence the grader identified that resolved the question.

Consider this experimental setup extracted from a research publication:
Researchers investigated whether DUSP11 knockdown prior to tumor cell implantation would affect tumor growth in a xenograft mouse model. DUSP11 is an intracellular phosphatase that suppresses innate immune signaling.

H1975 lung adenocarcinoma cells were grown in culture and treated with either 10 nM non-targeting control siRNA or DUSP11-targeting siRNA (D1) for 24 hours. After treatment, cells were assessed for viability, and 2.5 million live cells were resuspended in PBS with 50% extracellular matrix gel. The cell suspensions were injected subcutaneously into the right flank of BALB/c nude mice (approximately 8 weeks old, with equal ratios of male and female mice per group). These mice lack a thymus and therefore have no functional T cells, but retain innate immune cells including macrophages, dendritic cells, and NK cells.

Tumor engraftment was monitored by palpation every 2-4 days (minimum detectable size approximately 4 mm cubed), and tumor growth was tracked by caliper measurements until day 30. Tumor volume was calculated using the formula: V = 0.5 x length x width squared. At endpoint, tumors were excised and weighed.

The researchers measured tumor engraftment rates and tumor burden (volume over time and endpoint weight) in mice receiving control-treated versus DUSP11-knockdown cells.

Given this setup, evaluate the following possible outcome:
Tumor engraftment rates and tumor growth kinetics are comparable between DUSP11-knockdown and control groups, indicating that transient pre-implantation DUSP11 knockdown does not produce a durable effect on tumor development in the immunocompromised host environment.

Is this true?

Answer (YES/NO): NO